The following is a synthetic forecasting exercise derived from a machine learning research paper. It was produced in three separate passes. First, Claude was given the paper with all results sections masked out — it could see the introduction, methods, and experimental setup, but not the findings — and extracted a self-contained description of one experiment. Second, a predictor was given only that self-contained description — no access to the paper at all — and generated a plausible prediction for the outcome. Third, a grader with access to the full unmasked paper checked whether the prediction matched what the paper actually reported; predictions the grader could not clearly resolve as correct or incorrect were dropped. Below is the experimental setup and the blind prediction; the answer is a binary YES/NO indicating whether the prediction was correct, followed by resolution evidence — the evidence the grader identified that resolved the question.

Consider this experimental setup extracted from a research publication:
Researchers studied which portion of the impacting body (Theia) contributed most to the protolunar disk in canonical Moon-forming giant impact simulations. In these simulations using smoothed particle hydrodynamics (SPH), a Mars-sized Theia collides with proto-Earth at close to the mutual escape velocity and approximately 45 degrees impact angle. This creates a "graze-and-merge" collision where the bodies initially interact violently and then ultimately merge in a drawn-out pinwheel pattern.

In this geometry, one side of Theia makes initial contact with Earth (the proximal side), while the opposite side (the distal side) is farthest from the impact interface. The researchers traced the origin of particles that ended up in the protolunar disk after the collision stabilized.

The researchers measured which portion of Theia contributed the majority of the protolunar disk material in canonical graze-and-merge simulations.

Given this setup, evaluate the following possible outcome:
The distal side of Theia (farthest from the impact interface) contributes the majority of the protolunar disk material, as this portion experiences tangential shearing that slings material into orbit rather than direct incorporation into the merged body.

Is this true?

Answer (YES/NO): YES